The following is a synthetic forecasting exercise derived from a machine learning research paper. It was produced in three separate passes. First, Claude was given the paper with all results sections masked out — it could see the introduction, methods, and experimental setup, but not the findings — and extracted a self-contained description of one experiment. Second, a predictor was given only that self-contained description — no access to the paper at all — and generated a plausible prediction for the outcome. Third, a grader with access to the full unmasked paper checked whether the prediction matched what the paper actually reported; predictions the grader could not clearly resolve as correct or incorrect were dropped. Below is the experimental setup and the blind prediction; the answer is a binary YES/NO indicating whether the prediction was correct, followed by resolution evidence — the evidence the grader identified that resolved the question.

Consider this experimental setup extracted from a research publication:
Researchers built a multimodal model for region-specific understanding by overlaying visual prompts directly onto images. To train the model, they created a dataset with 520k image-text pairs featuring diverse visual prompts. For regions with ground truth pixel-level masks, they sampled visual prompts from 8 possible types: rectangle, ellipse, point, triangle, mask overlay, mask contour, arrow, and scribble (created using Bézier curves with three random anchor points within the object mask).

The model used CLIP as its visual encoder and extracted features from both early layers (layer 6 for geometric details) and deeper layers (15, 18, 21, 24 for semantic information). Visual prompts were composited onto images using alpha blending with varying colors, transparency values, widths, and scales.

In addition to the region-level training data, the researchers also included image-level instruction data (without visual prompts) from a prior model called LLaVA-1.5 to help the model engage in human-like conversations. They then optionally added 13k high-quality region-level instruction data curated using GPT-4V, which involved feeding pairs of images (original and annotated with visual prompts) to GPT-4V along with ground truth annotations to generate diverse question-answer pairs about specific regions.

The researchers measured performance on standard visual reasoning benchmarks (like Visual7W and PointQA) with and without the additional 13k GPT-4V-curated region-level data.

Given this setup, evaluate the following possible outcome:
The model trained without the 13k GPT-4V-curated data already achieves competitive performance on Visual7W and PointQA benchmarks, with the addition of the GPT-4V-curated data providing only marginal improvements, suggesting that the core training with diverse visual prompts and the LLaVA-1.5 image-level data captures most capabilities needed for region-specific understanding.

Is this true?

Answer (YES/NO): YES